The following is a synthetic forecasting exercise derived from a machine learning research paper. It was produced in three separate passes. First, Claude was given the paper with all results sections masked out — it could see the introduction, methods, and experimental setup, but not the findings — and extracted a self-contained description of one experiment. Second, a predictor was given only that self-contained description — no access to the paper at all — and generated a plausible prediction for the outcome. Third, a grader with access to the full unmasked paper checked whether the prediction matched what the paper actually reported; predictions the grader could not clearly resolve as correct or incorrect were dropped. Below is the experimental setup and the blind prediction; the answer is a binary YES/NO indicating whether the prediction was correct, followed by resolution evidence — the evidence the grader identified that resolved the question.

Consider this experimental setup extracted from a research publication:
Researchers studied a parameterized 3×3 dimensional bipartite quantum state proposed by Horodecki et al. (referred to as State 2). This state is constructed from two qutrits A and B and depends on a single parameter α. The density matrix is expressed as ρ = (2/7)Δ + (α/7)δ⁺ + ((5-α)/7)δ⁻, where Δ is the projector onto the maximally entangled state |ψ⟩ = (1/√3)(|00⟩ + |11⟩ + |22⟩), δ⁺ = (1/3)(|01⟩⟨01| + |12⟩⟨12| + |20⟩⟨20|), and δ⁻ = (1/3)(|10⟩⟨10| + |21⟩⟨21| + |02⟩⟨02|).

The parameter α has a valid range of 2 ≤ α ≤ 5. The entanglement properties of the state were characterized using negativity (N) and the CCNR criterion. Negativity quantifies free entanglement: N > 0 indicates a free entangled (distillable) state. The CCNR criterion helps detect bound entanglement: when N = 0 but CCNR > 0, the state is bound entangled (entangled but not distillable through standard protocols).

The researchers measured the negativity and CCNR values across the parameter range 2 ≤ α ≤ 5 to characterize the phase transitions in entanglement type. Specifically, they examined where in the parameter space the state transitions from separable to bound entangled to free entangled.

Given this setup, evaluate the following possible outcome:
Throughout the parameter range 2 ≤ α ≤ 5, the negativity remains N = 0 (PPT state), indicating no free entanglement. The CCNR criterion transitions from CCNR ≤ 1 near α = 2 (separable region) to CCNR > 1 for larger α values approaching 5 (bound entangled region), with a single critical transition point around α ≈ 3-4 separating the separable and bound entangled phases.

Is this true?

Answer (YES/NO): NO